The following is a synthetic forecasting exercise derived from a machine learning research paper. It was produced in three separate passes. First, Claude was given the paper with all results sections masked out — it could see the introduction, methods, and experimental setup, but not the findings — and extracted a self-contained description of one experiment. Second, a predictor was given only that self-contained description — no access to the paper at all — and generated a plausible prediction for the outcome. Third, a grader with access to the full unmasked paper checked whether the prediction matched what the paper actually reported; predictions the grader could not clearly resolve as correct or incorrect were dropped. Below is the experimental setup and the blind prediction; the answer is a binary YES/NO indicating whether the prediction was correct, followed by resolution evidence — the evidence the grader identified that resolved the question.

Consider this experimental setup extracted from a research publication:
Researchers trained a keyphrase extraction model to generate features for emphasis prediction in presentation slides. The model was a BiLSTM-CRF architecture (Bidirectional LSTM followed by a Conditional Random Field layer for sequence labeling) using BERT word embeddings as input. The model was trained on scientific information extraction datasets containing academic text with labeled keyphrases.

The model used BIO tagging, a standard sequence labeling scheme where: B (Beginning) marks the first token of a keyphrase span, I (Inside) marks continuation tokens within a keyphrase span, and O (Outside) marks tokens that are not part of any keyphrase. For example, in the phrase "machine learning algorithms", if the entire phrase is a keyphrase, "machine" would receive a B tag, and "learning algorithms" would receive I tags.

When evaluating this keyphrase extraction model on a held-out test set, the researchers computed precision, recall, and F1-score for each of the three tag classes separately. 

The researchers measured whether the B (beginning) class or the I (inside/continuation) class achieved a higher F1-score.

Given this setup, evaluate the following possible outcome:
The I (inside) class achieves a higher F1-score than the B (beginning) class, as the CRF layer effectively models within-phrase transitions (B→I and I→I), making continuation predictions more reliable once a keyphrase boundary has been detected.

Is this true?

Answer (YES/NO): YES